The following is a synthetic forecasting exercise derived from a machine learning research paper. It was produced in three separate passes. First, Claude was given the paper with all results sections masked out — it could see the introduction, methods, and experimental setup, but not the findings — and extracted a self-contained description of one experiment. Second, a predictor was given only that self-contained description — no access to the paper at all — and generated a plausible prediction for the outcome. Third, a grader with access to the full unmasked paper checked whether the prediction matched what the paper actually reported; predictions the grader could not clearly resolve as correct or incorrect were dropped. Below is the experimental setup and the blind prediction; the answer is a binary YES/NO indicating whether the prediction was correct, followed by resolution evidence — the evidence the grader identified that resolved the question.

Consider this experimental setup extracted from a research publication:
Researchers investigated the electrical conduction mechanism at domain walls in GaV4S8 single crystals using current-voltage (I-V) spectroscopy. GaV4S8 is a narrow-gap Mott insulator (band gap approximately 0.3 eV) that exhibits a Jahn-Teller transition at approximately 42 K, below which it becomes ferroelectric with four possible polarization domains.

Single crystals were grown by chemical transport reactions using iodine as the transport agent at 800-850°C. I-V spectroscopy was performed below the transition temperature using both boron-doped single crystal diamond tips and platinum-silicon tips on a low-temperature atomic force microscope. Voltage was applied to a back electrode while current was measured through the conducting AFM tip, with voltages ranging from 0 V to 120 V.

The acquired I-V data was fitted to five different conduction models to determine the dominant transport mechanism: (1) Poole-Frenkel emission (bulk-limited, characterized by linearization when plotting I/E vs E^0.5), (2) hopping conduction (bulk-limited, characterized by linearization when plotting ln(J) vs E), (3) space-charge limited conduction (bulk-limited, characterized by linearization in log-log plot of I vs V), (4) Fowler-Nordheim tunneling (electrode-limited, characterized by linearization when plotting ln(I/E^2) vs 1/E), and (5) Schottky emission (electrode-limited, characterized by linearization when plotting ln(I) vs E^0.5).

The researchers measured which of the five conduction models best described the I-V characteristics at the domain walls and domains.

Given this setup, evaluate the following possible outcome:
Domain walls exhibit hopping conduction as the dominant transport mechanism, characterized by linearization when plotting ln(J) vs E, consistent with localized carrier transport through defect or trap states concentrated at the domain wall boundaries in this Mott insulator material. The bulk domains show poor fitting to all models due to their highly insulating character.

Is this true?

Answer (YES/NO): NO